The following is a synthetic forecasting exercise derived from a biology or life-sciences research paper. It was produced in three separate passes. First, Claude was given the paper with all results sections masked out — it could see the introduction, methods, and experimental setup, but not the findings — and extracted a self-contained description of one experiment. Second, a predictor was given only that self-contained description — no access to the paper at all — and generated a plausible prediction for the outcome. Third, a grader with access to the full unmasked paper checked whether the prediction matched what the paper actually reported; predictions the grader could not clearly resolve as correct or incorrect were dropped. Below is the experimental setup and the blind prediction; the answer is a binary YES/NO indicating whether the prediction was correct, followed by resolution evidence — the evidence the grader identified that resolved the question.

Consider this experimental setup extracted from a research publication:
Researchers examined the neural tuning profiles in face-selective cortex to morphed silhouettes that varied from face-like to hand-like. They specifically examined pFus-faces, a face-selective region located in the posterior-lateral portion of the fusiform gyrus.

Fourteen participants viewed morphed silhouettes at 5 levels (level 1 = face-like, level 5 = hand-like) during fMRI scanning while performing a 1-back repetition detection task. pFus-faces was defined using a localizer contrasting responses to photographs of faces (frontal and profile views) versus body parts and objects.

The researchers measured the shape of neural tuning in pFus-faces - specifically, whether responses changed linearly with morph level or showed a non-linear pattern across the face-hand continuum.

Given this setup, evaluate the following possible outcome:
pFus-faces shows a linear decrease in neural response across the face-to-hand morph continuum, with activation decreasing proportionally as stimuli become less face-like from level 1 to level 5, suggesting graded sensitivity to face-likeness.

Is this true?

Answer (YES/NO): NO